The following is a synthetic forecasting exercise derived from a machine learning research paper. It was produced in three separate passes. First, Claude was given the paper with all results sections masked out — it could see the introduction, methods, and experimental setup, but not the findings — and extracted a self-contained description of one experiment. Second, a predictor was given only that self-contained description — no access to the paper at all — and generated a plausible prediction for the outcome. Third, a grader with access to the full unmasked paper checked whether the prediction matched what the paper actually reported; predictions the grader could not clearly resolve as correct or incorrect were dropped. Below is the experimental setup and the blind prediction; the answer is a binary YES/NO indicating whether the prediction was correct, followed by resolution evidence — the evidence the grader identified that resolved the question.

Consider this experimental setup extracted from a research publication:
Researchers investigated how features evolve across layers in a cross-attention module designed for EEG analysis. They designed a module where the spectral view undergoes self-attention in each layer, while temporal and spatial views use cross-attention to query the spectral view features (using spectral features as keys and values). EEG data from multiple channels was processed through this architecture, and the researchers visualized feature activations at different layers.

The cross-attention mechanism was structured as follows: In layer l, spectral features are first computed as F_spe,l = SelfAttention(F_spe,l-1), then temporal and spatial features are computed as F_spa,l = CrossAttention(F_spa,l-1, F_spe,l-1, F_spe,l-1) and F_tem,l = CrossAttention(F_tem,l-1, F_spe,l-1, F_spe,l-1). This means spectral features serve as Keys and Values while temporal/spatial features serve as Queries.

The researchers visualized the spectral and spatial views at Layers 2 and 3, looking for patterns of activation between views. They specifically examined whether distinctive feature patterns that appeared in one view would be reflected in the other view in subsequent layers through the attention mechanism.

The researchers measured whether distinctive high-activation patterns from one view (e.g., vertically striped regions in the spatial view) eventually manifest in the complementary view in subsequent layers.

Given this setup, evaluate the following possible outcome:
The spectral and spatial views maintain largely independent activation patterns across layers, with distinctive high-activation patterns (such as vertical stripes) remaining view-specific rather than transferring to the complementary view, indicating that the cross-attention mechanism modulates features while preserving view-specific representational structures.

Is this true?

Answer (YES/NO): NO